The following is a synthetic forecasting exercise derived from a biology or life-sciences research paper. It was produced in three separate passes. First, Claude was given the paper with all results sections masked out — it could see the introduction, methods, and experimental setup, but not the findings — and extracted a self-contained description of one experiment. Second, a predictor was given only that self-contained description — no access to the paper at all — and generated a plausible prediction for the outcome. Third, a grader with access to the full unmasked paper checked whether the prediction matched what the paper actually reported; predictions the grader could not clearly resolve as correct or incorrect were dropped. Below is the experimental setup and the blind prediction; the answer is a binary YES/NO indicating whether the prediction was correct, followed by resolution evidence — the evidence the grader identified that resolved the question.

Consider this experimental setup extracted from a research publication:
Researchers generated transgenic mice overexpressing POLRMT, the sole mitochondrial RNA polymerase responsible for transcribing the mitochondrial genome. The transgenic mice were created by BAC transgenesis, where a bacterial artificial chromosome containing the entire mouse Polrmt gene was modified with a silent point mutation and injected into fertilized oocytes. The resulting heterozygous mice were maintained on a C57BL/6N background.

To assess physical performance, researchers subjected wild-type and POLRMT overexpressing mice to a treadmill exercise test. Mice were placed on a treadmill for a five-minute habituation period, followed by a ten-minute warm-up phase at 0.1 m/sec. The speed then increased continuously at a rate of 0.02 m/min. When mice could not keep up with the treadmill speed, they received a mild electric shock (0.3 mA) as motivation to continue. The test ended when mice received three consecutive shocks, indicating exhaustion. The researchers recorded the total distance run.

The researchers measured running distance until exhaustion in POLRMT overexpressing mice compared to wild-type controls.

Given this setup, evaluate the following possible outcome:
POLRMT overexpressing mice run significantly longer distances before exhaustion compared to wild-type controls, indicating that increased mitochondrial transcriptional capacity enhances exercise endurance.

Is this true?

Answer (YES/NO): NO